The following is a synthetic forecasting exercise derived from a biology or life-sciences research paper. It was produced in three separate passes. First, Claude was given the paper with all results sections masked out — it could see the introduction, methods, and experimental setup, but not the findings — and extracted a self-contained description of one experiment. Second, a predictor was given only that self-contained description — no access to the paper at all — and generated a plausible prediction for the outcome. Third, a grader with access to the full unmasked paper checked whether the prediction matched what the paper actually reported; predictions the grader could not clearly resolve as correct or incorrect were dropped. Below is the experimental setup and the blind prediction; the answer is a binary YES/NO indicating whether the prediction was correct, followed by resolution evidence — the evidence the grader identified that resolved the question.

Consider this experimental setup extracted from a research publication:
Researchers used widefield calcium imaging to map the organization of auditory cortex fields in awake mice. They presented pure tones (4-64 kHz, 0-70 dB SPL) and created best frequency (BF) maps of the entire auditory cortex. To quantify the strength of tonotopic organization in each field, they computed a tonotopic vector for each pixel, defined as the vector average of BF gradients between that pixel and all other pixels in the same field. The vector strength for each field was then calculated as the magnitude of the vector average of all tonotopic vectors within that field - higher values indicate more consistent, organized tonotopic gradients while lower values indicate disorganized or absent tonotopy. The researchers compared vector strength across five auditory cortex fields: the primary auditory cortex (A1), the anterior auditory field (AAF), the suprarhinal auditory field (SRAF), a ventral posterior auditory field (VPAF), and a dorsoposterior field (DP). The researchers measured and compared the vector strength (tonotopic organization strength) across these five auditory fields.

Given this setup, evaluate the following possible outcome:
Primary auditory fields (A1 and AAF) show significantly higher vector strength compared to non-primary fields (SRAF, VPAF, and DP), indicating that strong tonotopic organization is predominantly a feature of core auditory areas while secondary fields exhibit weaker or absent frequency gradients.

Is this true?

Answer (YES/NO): NO